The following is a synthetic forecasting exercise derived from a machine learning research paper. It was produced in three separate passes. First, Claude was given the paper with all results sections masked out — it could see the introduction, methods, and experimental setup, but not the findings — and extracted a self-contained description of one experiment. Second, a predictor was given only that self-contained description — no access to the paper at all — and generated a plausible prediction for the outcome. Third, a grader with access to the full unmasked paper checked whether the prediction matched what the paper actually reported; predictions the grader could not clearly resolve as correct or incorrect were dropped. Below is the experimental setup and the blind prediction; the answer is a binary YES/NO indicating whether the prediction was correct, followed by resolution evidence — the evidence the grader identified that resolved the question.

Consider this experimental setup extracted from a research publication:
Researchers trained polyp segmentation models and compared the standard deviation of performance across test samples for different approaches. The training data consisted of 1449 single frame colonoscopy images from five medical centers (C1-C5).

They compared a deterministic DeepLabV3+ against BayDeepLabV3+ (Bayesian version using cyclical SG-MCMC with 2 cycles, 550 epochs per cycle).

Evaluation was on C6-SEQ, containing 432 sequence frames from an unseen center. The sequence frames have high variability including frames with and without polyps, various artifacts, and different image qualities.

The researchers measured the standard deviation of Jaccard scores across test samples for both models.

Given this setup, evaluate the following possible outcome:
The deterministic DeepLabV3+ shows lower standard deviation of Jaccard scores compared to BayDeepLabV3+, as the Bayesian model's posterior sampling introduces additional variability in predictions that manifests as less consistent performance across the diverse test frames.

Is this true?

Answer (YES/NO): NO